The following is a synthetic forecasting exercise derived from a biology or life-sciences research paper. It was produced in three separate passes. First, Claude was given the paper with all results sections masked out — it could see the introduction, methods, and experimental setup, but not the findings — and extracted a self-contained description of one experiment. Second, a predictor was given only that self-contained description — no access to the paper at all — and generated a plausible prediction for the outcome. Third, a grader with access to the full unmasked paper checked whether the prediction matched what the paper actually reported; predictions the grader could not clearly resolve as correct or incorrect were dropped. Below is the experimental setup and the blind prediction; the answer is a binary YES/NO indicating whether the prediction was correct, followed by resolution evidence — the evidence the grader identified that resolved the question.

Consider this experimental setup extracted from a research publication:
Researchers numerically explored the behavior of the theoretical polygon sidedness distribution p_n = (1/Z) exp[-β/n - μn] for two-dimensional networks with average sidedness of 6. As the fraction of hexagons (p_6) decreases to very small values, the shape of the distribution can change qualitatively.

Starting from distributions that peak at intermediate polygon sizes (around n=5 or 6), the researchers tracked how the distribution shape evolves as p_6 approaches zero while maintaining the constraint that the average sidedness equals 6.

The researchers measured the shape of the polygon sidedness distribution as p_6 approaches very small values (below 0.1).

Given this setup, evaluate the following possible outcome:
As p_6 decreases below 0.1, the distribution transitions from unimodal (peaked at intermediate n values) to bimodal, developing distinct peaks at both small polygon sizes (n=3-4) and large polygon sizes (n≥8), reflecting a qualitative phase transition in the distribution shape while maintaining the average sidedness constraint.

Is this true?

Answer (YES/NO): NO